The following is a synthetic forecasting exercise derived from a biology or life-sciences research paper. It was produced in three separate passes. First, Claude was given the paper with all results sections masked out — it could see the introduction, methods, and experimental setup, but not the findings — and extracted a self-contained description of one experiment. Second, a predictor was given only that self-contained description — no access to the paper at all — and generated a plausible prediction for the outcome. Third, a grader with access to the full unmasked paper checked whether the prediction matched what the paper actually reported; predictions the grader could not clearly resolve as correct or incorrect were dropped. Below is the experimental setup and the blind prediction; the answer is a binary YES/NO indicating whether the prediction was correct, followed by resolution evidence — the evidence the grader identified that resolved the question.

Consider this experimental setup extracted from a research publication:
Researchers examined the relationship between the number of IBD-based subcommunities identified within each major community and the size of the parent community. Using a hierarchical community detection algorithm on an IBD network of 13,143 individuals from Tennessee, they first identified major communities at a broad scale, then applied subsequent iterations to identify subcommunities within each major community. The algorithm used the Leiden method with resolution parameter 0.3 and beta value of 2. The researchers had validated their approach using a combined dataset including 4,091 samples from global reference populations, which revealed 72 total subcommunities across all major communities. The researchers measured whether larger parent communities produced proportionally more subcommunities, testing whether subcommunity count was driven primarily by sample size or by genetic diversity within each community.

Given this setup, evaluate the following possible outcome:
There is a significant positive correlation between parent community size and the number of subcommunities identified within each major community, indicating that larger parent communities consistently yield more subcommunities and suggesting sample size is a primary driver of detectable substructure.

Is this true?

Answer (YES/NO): NO